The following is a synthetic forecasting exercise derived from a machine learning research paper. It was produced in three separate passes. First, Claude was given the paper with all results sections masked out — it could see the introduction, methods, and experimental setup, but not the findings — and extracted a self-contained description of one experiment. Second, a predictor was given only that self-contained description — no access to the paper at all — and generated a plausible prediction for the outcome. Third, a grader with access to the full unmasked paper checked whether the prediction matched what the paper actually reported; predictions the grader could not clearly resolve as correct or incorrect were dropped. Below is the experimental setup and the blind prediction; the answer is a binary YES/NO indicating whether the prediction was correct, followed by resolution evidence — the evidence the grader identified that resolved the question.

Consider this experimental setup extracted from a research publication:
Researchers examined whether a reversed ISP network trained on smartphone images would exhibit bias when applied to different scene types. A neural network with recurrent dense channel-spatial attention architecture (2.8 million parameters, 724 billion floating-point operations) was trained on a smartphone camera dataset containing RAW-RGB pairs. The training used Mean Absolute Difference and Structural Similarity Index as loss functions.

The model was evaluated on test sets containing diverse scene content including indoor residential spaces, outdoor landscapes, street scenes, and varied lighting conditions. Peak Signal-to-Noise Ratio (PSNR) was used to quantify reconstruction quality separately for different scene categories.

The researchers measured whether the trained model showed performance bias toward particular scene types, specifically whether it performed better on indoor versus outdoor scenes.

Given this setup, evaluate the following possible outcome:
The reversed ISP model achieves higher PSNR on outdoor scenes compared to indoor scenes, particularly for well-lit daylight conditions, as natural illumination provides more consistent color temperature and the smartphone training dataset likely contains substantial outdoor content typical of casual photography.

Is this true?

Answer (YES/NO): NO